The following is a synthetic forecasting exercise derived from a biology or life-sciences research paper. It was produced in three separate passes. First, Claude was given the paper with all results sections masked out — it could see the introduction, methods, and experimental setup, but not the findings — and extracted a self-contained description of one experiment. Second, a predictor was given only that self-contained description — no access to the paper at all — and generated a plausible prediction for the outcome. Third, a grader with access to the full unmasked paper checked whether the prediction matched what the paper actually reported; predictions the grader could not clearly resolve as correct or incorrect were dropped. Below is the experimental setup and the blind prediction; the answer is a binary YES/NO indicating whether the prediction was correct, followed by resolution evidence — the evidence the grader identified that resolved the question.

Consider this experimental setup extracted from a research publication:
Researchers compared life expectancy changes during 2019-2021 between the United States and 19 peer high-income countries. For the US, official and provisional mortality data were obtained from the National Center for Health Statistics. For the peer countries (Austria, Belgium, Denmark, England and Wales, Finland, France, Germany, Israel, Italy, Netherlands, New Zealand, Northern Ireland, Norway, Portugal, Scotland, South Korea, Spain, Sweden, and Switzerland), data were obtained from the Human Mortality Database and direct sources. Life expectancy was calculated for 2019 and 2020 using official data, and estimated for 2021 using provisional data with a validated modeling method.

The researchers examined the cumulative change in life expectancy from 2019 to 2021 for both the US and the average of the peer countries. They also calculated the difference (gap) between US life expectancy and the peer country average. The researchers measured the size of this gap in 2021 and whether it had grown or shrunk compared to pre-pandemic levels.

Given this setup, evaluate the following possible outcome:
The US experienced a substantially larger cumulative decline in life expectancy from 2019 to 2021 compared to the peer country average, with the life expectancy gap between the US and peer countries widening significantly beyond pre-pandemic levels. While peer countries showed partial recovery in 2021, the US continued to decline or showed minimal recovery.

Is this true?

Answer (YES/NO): YES